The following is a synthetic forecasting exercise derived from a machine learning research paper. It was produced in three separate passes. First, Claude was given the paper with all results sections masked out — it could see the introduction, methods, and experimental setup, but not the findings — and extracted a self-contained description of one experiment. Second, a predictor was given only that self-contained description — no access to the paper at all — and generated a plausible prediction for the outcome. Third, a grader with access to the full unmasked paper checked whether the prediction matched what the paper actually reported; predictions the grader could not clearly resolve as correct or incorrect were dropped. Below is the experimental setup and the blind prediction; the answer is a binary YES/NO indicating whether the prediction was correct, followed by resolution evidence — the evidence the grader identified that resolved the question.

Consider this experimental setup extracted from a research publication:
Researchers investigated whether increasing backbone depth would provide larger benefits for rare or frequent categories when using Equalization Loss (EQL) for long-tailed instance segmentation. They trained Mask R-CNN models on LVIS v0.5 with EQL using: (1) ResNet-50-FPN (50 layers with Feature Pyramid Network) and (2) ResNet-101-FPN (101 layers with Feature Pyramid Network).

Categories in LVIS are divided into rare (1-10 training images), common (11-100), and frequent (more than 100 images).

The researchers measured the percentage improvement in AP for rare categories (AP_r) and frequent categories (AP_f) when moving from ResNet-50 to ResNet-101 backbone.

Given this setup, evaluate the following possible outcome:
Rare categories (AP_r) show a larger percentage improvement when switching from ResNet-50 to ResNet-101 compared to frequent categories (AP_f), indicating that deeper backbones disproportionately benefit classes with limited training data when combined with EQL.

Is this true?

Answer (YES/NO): YES